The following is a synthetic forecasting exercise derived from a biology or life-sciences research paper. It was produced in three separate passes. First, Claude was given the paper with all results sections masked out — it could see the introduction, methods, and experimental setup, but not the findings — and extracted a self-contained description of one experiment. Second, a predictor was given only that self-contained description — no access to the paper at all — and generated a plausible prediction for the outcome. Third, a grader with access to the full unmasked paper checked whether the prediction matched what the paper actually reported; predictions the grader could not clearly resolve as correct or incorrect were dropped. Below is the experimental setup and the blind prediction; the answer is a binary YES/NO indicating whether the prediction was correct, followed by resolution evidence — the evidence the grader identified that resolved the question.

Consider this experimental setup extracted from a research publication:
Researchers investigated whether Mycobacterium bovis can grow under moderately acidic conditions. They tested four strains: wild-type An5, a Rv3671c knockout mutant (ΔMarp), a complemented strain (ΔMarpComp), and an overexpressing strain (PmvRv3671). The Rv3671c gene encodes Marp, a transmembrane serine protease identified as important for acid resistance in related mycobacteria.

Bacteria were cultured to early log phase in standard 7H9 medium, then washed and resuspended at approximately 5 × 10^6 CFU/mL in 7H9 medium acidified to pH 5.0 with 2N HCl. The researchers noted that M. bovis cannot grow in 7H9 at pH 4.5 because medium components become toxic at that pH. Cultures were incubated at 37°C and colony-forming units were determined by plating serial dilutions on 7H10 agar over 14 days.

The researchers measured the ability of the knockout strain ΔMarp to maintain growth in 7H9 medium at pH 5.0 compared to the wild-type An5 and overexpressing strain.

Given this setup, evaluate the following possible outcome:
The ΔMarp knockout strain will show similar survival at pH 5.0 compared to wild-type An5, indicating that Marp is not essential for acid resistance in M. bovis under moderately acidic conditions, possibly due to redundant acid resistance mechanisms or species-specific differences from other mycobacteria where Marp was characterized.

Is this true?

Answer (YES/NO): NO